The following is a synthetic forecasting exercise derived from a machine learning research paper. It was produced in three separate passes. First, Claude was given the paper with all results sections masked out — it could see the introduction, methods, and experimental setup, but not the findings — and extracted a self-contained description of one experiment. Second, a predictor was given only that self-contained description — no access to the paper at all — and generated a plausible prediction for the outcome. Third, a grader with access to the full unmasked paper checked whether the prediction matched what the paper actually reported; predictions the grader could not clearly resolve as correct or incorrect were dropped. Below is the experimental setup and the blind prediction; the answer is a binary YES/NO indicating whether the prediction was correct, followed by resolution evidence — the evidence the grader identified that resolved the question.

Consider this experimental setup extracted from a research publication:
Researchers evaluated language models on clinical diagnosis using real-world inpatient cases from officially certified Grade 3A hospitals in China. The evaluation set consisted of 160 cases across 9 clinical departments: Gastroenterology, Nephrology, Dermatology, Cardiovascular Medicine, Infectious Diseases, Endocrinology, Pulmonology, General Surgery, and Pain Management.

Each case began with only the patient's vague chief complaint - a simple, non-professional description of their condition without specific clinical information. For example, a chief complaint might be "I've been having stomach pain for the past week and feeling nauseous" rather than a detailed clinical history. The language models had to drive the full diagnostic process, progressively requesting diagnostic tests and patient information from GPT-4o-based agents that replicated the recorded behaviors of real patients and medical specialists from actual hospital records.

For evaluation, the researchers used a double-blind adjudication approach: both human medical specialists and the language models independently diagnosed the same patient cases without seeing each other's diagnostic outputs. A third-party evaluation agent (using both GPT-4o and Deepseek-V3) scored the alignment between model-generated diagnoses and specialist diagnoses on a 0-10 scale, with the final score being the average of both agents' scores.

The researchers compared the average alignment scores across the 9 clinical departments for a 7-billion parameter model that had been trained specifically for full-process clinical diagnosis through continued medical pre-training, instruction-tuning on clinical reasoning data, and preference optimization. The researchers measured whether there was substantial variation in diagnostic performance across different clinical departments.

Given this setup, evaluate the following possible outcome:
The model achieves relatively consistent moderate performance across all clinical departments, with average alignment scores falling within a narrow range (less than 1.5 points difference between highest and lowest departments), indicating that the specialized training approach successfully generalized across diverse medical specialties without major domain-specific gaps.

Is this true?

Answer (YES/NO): NO